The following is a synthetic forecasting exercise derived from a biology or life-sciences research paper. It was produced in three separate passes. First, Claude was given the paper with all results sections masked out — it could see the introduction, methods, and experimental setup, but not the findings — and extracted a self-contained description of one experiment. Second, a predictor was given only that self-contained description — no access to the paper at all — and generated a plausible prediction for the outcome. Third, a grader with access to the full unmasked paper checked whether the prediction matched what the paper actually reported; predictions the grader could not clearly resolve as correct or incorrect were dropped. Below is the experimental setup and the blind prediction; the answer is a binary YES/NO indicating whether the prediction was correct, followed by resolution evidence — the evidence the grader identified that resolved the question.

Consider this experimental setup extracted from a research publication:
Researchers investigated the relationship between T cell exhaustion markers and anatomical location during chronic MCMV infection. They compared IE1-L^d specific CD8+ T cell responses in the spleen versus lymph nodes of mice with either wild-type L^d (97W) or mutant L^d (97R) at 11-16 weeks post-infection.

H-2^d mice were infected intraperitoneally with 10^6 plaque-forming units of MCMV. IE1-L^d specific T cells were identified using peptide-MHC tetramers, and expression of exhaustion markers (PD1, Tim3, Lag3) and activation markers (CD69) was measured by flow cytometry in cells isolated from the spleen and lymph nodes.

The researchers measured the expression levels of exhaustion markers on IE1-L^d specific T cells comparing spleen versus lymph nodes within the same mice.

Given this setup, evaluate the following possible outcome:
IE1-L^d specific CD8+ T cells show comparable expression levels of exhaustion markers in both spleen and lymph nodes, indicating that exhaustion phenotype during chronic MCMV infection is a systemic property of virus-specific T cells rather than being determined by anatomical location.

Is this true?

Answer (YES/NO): NO